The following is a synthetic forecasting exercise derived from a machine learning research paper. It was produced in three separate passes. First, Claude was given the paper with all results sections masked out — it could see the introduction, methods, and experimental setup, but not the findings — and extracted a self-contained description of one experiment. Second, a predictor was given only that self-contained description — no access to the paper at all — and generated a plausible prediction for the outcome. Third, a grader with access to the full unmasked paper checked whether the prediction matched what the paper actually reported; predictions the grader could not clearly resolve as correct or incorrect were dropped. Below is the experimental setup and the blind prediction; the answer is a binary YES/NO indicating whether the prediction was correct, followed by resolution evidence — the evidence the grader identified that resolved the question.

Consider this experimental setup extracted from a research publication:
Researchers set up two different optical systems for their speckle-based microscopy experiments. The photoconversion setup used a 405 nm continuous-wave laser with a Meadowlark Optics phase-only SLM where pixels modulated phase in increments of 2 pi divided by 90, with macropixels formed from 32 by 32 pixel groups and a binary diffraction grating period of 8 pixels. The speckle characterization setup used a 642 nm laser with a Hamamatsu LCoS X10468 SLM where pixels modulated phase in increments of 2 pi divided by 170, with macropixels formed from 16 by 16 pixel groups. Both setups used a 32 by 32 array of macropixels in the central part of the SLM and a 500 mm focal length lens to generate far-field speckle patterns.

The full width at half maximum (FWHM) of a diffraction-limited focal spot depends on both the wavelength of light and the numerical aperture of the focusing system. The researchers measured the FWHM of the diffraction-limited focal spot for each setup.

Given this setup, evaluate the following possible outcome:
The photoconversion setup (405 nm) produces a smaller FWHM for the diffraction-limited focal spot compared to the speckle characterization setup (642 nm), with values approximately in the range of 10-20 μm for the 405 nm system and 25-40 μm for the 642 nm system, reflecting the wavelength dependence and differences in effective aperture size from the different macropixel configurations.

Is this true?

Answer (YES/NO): YES